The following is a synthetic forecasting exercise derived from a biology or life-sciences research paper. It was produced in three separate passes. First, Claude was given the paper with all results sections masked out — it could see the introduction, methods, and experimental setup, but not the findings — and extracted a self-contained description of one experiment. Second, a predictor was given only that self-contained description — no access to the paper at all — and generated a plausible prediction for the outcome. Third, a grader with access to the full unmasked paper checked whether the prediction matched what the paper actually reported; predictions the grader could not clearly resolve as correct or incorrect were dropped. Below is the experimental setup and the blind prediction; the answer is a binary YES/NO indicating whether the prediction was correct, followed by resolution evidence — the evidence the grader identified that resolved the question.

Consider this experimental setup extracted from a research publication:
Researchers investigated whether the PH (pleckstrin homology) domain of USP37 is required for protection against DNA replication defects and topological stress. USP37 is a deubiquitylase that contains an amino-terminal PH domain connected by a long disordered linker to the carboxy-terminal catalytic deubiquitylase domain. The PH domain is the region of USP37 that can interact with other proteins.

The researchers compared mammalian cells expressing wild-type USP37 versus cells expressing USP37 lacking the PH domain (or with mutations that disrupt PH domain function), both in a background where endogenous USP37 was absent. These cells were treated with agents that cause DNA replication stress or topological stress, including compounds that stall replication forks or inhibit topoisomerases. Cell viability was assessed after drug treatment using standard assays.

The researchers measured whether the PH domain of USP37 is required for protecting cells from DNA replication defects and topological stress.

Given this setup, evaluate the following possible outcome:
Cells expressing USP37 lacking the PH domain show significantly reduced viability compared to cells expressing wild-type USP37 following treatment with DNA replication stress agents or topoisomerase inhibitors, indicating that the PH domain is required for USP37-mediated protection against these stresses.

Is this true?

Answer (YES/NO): YES